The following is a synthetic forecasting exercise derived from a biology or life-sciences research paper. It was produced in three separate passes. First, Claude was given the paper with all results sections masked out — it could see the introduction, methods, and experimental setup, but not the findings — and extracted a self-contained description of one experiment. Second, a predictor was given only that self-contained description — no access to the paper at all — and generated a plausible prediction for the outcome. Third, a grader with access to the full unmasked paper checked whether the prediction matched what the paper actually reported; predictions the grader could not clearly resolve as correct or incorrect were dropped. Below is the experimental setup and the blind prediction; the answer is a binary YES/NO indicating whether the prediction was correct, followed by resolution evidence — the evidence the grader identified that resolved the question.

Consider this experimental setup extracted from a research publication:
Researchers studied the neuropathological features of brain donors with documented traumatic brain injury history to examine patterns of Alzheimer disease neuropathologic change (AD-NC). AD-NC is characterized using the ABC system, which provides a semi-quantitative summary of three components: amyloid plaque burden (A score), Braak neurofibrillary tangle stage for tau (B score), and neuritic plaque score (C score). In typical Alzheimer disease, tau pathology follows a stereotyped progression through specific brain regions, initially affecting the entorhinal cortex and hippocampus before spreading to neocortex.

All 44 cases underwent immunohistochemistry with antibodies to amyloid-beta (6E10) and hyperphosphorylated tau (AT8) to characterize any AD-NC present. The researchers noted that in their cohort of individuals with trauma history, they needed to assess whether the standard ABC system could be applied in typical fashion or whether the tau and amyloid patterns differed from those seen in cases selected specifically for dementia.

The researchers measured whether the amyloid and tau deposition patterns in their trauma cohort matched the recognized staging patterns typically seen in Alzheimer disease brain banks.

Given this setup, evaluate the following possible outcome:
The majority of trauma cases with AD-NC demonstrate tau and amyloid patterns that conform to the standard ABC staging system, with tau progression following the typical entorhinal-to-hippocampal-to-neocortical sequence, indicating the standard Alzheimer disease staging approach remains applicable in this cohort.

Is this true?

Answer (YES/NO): NO